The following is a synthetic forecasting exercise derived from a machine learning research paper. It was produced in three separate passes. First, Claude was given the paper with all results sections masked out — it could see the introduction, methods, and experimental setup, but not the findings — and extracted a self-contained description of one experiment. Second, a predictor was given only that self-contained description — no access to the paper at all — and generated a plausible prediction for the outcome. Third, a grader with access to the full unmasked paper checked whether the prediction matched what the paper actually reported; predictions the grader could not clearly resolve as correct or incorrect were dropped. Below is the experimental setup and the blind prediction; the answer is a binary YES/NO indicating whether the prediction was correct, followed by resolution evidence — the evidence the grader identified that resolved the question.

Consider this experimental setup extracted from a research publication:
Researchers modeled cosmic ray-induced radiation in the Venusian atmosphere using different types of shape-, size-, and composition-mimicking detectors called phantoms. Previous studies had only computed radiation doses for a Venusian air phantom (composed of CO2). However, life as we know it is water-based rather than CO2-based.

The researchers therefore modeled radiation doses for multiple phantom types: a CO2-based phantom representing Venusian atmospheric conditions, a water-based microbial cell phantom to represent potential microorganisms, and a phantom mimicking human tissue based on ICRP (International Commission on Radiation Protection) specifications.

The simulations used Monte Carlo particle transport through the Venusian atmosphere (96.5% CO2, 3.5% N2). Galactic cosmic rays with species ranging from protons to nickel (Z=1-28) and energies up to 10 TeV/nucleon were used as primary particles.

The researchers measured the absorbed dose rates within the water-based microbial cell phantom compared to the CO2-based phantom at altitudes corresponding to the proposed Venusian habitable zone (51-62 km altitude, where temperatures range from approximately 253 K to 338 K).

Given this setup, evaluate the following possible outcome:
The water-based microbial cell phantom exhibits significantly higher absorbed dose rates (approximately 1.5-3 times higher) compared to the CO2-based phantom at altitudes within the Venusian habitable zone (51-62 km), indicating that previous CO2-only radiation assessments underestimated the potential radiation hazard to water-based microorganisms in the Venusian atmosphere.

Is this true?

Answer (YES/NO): YES